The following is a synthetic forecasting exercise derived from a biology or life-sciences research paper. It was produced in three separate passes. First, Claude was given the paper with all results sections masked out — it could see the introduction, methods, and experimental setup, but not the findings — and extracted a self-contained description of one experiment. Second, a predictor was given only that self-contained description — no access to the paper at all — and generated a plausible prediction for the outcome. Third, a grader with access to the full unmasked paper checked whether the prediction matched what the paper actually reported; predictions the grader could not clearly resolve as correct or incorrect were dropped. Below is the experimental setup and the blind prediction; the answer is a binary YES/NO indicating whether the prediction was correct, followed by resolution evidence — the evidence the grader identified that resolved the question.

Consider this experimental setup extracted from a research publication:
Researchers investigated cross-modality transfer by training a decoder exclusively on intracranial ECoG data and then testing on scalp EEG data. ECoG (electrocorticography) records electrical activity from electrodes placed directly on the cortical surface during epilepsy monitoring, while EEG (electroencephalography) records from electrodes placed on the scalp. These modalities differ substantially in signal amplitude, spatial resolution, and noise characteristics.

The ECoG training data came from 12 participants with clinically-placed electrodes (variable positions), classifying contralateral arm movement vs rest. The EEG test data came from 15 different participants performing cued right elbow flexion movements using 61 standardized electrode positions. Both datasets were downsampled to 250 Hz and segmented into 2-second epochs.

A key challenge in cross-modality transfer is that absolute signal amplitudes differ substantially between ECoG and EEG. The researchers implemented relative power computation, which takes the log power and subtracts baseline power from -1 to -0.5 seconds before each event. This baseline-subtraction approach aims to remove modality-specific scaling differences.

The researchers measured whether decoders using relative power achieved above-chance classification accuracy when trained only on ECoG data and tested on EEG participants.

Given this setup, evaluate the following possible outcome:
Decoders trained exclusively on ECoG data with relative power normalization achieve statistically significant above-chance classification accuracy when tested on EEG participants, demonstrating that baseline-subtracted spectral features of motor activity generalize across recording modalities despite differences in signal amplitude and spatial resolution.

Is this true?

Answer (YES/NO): YES